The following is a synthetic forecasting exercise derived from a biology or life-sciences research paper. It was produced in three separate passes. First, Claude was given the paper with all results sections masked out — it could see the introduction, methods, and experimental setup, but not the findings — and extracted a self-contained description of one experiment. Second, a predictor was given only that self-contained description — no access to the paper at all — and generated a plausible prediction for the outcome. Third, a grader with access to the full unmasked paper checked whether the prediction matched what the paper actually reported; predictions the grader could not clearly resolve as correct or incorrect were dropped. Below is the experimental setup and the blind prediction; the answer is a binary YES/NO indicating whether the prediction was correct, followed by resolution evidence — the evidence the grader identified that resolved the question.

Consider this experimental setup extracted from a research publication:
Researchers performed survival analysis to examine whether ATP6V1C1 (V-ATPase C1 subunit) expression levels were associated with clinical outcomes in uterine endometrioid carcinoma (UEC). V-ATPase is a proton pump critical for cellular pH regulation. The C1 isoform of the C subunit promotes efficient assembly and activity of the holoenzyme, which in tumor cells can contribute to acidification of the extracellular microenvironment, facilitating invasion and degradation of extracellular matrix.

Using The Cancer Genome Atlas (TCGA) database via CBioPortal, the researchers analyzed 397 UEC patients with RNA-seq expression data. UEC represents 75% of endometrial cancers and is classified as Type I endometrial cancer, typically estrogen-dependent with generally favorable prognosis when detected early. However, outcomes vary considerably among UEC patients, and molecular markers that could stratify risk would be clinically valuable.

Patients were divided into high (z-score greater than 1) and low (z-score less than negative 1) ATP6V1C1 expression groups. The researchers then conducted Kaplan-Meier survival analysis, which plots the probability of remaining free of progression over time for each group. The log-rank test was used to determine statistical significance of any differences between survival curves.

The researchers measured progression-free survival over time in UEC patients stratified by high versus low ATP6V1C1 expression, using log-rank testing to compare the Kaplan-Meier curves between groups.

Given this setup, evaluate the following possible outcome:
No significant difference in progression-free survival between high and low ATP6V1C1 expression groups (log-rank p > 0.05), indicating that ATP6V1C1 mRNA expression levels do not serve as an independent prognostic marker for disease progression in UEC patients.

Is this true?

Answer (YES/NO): NO